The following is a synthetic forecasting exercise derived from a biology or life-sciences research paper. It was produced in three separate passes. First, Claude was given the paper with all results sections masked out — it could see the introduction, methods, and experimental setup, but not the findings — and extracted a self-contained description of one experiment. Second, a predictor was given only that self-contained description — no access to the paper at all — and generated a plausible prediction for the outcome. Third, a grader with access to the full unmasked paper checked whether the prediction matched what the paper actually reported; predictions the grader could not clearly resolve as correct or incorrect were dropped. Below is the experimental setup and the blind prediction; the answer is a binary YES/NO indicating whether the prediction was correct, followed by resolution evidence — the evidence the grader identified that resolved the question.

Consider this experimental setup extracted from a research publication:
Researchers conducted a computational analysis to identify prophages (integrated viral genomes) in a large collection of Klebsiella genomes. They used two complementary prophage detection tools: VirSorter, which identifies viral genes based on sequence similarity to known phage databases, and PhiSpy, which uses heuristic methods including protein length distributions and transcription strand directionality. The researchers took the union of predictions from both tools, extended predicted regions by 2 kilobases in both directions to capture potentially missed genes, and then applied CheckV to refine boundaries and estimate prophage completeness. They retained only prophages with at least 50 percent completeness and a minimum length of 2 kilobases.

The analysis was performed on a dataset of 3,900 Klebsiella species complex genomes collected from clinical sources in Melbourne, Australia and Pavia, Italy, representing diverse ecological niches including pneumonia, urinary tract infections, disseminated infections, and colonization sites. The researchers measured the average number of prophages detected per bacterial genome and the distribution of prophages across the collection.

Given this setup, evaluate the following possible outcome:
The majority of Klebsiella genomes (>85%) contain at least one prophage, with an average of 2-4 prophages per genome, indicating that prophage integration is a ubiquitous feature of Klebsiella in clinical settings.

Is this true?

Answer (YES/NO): YES